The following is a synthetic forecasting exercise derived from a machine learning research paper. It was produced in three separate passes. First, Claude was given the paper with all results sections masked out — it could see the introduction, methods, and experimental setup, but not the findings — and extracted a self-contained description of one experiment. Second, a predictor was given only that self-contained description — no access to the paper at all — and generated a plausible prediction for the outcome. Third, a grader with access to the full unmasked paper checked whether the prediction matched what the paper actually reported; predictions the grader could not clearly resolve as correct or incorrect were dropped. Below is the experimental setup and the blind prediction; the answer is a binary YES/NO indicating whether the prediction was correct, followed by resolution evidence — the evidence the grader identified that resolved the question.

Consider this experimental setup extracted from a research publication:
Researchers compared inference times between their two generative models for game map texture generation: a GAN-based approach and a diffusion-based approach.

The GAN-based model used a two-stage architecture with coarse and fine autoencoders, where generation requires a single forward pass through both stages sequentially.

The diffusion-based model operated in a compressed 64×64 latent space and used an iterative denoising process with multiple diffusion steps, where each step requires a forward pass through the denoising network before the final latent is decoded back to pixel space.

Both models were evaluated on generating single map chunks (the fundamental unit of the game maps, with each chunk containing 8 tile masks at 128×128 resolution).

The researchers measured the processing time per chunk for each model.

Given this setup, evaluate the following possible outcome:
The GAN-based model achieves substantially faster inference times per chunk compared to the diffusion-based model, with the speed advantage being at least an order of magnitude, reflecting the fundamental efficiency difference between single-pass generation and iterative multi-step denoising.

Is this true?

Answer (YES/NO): NO